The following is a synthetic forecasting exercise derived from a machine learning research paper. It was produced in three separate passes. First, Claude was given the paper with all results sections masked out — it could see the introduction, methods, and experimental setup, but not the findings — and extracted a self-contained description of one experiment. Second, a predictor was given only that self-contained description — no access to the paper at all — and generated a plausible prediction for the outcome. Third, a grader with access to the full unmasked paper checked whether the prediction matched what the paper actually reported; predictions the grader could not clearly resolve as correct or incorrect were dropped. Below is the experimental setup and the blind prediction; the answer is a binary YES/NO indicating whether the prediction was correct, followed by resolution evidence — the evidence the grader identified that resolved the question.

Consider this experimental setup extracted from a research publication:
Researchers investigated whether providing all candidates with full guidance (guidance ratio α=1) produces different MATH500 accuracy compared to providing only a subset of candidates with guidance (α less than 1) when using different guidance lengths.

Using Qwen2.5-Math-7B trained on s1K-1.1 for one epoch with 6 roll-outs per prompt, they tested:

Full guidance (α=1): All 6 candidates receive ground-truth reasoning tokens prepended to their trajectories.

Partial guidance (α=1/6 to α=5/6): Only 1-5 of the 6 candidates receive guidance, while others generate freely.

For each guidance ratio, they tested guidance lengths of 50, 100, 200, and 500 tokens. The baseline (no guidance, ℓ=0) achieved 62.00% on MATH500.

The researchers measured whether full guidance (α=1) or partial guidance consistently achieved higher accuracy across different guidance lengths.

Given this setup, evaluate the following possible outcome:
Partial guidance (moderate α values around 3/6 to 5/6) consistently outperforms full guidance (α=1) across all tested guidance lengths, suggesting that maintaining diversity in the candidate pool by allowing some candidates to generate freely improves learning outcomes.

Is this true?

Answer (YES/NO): NO